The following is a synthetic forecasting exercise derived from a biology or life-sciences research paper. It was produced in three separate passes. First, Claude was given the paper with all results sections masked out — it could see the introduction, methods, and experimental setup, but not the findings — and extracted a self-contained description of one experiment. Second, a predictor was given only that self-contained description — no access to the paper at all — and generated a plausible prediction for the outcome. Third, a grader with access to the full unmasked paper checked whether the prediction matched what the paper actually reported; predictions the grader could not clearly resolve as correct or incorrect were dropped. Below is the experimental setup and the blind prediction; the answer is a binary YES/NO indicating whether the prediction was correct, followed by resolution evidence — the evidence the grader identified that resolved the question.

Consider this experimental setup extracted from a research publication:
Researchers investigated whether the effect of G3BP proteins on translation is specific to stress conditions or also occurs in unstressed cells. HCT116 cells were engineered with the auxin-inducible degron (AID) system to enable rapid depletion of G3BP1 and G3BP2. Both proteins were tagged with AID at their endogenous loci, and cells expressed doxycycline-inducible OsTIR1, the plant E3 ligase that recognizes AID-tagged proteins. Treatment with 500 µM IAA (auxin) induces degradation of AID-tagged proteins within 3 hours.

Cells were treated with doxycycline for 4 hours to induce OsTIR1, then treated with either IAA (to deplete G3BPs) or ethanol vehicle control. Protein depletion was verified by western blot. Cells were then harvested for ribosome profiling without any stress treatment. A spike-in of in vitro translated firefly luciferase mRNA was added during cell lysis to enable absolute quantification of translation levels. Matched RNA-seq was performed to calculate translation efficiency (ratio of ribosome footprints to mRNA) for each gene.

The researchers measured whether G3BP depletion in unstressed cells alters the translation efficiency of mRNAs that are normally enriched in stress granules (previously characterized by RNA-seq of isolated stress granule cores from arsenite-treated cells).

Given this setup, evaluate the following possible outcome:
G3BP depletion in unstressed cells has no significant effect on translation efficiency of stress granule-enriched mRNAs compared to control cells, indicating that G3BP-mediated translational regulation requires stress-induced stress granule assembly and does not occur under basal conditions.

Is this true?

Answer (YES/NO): YES